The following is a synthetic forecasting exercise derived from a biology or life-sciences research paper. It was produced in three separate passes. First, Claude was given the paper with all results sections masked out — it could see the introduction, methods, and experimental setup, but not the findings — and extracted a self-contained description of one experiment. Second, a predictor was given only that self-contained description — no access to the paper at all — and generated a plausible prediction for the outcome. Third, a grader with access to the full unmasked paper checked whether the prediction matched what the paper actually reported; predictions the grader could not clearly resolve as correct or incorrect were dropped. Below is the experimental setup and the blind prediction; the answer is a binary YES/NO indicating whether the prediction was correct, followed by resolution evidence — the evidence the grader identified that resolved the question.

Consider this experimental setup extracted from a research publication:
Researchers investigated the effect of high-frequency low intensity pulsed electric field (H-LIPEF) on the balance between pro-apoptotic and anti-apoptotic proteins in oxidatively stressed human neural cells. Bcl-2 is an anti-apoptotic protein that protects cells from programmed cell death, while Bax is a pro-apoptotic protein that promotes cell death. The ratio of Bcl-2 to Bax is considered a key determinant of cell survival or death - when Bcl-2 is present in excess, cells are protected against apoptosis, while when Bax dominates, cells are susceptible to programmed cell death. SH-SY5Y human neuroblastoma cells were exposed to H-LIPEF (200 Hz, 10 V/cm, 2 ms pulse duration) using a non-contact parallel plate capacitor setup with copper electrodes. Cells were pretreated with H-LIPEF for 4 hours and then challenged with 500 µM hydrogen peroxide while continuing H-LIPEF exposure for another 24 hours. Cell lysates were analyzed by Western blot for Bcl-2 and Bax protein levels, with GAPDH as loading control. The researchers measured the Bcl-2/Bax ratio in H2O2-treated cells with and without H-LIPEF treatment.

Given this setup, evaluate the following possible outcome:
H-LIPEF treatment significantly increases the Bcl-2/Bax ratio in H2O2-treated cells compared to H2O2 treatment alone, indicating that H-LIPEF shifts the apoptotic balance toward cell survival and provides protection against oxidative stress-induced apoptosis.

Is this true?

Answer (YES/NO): YES